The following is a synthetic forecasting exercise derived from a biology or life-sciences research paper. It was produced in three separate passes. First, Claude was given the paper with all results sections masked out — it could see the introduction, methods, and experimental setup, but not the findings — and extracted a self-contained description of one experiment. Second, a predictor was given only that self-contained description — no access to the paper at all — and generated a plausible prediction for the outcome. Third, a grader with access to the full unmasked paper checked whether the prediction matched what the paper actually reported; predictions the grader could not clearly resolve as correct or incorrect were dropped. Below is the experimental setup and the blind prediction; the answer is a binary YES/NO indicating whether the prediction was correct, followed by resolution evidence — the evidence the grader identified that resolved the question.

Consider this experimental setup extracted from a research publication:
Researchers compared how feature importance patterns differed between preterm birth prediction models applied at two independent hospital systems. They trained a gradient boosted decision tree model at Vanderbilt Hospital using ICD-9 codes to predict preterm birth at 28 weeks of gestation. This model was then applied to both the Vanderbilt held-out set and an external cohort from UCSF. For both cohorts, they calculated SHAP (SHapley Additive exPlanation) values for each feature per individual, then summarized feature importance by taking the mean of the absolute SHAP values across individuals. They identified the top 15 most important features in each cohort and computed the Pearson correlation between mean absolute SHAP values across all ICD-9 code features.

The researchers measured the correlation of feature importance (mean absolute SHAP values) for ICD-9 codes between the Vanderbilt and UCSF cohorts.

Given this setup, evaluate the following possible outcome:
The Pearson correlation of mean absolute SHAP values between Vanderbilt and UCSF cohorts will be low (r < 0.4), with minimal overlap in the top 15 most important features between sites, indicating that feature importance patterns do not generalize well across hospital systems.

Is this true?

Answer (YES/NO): NO